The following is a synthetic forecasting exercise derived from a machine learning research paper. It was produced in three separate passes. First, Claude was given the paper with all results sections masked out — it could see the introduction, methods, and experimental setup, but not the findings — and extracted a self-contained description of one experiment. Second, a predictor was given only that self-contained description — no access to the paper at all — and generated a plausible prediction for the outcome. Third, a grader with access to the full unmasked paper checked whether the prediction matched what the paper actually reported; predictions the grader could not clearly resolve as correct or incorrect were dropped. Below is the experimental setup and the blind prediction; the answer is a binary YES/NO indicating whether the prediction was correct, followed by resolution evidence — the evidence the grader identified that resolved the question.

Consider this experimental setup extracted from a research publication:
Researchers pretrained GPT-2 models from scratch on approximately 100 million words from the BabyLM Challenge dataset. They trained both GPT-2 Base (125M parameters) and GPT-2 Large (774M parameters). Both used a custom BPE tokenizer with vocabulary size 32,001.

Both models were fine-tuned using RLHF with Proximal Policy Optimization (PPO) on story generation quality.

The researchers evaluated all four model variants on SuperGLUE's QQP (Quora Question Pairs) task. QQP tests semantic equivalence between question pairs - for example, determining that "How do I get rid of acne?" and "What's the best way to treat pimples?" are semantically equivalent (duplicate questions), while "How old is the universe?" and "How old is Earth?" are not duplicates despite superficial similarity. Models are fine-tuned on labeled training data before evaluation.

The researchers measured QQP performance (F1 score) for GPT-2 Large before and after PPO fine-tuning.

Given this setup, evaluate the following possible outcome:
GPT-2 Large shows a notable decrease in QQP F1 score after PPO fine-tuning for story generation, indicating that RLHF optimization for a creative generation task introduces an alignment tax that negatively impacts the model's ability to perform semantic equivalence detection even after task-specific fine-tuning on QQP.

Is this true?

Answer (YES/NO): NO